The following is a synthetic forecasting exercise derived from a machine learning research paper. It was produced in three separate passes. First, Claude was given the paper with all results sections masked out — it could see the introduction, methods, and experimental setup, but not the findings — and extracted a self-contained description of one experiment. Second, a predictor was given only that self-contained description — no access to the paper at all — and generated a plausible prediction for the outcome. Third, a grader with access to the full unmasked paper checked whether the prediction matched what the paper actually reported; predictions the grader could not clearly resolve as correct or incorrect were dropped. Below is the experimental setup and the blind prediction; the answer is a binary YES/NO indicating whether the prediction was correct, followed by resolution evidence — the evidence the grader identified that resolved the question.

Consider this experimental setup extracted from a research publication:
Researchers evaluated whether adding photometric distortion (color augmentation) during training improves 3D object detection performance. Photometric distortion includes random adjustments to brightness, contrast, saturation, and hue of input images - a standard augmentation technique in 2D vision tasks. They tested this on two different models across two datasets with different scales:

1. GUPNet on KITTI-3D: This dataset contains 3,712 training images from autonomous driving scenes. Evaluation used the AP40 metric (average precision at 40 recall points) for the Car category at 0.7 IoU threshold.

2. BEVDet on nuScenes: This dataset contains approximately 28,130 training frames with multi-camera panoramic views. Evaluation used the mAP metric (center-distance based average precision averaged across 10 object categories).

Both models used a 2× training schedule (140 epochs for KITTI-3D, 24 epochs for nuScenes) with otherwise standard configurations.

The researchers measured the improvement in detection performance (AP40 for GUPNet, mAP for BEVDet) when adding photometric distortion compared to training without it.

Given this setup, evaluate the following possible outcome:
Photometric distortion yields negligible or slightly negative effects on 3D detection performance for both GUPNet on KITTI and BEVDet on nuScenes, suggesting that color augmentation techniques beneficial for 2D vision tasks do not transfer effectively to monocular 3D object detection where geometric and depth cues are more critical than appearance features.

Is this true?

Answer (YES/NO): NO